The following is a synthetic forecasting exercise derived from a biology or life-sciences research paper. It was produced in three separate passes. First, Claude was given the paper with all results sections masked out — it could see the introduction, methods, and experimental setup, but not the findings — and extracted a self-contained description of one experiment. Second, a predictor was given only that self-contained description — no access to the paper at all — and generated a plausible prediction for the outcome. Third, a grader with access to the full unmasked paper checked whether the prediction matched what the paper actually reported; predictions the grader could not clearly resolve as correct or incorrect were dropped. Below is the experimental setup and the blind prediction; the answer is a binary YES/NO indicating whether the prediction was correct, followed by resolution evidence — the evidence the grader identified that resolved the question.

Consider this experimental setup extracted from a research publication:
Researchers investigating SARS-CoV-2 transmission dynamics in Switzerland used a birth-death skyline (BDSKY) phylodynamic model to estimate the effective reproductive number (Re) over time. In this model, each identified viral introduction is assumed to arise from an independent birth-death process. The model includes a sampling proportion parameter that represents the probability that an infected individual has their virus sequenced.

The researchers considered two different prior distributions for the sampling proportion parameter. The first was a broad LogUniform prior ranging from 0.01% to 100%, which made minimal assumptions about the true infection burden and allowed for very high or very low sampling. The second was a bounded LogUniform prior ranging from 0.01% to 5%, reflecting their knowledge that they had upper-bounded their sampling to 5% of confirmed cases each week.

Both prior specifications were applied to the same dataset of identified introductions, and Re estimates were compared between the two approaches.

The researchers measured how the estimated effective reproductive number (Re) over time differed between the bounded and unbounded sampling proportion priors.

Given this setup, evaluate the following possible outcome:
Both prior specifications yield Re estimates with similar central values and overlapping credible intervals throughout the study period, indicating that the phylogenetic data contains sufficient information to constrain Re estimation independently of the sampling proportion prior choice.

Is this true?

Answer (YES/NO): NO